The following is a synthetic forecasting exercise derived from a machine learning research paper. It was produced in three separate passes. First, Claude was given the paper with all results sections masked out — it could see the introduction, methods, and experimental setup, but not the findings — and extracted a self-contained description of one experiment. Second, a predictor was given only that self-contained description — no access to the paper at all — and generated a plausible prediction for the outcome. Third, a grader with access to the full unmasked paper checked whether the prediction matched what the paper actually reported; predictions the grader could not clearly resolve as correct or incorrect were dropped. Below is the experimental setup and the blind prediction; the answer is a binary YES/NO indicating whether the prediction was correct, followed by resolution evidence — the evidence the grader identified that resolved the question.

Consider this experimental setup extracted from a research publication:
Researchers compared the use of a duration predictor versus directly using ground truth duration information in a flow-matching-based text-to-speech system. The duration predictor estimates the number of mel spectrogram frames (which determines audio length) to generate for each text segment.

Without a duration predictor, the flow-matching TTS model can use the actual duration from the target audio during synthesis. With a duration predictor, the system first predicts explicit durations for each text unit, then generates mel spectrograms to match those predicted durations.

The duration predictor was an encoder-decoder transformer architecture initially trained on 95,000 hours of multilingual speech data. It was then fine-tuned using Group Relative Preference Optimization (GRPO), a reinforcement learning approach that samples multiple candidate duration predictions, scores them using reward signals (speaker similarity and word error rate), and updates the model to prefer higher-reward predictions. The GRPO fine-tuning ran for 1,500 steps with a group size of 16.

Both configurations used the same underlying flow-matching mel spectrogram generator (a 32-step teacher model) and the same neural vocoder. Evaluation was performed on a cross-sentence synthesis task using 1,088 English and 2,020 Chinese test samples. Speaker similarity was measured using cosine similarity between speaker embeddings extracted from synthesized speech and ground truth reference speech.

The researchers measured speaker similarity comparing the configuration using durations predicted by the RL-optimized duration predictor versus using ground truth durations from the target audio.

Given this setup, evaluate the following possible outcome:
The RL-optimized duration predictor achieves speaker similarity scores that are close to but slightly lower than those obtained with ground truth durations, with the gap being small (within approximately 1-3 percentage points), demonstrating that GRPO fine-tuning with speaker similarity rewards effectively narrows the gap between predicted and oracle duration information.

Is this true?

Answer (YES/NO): NO